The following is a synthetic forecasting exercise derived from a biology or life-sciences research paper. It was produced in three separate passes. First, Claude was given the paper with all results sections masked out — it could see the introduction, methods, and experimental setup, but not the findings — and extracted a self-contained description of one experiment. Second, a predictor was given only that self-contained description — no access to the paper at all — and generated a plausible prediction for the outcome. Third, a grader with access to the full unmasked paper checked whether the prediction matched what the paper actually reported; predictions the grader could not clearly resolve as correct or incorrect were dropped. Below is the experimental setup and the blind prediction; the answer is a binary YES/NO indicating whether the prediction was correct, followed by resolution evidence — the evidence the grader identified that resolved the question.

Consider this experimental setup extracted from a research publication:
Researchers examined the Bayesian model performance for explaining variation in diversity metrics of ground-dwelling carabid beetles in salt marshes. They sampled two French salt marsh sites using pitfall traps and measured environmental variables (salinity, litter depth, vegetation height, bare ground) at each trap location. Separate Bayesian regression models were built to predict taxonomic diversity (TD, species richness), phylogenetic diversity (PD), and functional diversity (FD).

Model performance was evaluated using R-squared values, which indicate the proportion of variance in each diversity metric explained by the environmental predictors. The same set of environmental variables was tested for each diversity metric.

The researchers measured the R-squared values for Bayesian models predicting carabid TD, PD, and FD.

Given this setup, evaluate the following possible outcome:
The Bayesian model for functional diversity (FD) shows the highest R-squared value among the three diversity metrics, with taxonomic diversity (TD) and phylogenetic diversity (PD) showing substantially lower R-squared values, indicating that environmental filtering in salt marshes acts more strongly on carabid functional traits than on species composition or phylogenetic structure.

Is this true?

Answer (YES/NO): NO